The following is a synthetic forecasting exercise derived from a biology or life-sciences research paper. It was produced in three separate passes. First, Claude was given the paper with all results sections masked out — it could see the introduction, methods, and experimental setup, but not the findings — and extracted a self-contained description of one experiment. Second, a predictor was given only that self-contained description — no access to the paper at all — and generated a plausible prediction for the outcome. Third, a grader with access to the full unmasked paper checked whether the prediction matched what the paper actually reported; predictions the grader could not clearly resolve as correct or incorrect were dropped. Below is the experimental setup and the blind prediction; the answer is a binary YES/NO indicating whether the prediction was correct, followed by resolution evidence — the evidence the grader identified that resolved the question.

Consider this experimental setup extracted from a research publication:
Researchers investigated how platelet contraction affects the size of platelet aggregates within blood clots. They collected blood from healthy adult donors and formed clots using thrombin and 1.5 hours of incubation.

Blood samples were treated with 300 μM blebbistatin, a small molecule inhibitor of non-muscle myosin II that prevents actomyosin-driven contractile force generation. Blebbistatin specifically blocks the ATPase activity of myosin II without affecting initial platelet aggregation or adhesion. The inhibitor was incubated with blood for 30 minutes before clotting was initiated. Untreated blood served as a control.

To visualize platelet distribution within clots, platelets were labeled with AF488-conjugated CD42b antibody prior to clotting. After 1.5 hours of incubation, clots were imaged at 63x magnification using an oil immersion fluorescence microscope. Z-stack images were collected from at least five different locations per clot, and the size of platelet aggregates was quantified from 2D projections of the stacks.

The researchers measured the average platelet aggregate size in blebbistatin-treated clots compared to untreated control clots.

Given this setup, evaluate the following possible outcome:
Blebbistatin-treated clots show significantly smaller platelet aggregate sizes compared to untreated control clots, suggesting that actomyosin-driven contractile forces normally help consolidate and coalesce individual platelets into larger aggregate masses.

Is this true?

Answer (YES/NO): YES